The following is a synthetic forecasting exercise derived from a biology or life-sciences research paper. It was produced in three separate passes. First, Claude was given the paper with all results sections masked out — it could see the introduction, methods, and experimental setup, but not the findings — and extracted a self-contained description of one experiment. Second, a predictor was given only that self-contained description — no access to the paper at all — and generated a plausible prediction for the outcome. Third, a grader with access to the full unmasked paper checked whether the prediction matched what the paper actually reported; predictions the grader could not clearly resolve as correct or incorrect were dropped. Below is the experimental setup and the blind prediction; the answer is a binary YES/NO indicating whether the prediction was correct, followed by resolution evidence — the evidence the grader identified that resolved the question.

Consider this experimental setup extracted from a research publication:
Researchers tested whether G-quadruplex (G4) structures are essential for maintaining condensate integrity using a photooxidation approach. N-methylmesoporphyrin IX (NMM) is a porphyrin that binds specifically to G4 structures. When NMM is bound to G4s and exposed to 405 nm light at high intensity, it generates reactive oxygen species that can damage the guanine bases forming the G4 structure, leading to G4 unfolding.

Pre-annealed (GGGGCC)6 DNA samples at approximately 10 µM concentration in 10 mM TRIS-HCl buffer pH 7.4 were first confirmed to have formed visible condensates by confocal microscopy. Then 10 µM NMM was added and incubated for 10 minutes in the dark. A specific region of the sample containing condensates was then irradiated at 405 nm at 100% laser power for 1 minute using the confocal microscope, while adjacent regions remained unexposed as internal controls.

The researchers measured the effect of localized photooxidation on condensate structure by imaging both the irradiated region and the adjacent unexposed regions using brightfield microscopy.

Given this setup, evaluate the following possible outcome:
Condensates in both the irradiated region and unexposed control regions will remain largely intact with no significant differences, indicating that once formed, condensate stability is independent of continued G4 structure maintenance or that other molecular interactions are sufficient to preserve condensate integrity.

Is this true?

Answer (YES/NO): NO